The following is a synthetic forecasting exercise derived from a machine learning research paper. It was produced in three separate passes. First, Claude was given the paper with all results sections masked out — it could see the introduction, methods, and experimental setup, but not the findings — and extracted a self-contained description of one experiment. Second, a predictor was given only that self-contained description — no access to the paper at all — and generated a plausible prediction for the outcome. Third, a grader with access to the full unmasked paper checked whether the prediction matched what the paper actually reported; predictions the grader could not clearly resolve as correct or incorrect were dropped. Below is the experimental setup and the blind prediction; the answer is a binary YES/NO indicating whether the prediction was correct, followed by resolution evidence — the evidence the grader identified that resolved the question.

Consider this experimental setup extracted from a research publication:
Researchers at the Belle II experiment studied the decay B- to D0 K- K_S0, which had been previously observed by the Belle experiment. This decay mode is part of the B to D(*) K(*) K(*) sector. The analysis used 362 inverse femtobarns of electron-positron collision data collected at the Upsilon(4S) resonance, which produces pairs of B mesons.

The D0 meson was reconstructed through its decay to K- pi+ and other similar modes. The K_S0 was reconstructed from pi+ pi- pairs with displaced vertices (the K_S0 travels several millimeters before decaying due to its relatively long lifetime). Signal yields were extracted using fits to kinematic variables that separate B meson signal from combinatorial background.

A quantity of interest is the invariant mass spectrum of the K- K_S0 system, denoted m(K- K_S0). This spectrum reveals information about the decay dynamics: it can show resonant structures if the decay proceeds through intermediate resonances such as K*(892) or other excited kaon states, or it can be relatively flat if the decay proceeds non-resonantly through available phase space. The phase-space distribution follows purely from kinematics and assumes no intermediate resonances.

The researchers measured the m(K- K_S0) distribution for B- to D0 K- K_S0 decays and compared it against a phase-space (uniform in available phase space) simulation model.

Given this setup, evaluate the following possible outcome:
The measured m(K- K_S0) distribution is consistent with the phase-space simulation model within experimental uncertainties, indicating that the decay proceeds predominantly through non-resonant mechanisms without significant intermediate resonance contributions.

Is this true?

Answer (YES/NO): NO